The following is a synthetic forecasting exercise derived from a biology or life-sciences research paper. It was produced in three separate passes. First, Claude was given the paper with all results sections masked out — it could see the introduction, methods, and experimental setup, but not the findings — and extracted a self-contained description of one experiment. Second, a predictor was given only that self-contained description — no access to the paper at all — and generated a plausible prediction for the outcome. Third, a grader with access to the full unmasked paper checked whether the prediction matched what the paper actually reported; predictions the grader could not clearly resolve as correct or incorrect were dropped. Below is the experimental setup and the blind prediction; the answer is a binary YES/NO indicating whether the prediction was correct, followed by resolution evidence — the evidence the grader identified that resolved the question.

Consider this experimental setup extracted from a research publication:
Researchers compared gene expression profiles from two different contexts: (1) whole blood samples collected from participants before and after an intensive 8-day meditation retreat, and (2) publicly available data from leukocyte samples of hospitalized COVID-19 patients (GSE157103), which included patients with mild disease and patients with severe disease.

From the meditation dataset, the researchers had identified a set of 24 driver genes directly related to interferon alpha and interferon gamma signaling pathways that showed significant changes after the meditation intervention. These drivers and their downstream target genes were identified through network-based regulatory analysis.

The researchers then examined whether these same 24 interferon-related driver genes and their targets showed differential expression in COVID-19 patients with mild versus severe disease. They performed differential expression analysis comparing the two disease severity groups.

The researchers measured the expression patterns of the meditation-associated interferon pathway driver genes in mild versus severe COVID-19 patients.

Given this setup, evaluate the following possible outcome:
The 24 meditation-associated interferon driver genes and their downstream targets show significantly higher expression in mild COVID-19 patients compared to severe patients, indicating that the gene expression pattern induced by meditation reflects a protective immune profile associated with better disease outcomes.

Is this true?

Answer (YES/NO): YES